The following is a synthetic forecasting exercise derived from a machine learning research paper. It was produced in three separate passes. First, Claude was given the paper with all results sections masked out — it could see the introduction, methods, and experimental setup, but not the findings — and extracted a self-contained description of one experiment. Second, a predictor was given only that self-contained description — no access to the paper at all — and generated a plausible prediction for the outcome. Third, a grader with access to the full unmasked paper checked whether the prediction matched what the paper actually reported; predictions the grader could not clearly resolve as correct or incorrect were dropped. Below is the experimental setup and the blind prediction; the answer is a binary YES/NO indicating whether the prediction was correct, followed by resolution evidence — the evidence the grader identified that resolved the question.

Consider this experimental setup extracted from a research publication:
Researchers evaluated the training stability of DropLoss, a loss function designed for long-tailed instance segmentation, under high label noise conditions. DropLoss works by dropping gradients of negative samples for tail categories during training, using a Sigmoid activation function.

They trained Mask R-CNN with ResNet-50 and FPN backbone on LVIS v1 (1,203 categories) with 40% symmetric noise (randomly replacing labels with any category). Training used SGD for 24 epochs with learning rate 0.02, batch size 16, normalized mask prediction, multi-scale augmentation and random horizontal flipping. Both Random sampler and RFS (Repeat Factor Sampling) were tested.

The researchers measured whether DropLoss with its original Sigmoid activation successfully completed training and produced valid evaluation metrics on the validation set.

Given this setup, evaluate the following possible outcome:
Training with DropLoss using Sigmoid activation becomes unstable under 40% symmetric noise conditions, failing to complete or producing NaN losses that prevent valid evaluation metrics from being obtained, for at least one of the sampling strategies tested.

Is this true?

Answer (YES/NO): YES